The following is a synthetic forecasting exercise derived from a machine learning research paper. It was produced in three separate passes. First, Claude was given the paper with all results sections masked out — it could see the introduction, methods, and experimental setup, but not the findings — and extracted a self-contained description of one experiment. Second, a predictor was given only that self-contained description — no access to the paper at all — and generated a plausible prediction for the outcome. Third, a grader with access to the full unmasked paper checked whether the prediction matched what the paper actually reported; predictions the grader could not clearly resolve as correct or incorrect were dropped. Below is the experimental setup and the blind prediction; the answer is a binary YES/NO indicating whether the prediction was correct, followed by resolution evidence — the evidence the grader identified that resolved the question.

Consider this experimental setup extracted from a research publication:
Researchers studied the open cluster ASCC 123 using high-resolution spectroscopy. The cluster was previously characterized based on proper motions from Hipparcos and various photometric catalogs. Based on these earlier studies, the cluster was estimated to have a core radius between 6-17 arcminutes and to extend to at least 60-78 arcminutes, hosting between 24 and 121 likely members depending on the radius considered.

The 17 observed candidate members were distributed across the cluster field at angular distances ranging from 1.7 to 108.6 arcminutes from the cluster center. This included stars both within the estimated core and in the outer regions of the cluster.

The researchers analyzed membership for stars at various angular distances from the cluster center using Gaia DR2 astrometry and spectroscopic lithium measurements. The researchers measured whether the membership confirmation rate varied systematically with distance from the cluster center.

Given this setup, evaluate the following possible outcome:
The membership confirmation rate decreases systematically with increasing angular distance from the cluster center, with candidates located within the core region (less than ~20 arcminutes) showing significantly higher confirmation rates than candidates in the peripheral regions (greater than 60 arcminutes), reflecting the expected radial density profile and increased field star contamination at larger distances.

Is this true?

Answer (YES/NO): NO